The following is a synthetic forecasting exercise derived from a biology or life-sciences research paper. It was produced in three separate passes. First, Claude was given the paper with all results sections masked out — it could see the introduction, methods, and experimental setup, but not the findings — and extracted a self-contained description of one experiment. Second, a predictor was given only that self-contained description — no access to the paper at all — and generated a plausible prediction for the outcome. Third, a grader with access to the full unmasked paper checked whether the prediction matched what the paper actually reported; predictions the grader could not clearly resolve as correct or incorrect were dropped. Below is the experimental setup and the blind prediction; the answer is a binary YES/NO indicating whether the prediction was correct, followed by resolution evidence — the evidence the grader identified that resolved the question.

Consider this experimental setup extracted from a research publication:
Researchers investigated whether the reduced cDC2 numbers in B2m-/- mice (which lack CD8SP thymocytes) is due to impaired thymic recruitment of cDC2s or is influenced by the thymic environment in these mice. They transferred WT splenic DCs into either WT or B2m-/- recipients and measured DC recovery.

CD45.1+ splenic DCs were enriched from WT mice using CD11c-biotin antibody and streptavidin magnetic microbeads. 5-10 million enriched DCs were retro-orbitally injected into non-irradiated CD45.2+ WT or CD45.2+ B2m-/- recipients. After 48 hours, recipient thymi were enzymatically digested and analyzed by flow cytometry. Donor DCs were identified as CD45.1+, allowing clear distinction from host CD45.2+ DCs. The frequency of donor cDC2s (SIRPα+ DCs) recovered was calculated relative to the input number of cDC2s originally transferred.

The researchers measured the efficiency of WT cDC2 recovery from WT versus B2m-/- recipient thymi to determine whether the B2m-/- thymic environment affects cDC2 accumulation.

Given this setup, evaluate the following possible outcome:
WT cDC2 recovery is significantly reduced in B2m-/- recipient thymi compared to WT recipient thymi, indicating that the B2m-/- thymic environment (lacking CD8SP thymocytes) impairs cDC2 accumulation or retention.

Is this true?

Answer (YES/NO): YES